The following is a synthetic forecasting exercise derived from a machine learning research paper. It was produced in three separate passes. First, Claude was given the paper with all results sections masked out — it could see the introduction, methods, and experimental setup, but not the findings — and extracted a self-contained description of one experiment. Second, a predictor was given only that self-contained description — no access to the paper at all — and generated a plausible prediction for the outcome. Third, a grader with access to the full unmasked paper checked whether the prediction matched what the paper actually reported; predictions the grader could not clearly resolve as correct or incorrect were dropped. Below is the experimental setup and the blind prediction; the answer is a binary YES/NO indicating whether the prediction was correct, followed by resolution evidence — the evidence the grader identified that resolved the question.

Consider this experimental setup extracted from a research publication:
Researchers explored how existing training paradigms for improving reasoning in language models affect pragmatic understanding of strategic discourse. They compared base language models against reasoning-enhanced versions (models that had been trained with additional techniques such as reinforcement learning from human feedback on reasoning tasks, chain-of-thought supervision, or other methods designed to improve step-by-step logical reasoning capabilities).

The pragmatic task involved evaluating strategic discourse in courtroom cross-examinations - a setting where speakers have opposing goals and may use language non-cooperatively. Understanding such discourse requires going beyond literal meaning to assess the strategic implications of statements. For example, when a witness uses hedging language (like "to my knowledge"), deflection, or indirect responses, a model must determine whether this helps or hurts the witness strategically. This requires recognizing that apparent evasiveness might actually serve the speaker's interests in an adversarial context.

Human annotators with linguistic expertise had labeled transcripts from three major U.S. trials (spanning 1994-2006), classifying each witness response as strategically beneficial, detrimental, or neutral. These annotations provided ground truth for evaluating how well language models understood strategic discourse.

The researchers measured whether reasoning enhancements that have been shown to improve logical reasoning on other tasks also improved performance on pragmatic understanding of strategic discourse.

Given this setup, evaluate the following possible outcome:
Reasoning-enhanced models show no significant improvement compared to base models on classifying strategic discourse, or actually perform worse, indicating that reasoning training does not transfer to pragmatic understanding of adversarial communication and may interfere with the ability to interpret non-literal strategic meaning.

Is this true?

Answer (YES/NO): YES